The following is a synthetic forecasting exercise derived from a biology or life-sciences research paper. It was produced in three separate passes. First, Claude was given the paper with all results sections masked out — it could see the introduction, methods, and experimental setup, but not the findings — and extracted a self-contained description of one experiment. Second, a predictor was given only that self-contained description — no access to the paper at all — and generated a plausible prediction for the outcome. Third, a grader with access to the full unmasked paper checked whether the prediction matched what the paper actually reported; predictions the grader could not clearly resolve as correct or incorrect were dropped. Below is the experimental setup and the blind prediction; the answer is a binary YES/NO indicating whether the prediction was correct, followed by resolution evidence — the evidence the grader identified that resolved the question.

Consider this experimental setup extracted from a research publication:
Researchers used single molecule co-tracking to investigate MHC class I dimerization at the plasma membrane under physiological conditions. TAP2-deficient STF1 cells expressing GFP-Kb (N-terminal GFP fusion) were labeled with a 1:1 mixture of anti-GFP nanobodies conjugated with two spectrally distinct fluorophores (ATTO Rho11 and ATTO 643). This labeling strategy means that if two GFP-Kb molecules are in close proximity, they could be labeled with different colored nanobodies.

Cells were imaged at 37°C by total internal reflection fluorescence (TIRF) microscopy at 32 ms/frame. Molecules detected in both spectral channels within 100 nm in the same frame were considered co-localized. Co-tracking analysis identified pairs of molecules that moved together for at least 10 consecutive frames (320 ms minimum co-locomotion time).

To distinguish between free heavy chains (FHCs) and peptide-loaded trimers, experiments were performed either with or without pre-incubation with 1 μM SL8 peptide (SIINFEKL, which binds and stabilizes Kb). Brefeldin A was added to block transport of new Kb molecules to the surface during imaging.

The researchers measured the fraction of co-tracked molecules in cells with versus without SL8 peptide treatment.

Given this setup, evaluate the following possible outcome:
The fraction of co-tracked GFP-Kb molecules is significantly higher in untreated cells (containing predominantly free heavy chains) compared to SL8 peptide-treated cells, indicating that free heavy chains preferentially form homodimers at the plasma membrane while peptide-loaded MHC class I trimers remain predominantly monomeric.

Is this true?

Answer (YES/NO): YES